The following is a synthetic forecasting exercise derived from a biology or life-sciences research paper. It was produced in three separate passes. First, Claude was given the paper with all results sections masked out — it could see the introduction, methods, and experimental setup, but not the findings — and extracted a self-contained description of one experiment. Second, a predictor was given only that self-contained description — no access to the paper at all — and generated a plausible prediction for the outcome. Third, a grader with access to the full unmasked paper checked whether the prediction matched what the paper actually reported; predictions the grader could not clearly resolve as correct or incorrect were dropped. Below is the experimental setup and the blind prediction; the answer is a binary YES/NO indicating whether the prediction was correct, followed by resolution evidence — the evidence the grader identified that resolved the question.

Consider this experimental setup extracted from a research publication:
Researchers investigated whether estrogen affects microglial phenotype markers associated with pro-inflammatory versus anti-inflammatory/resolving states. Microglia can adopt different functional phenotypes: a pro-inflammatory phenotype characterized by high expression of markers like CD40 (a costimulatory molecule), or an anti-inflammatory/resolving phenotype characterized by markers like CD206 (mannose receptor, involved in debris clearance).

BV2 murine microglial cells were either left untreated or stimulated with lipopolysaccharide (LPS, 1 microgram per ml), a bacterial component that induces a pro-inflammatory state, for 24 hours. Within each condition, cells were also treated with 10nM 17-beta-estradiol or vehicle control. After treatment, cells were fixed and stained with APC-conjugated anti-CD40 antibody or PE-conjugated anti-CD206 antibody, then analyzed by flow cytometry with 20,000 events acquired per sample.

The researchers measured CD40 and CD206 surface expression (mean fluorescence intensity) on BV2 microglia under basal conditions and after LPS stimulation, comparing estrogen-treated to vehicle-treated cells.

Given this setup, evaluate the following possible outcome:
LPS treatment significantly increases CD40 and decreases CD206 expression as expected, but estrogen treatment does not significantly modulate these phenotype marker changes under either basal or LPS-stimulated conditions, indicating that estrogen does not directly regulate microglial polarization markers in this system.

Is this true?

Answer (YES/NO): NO